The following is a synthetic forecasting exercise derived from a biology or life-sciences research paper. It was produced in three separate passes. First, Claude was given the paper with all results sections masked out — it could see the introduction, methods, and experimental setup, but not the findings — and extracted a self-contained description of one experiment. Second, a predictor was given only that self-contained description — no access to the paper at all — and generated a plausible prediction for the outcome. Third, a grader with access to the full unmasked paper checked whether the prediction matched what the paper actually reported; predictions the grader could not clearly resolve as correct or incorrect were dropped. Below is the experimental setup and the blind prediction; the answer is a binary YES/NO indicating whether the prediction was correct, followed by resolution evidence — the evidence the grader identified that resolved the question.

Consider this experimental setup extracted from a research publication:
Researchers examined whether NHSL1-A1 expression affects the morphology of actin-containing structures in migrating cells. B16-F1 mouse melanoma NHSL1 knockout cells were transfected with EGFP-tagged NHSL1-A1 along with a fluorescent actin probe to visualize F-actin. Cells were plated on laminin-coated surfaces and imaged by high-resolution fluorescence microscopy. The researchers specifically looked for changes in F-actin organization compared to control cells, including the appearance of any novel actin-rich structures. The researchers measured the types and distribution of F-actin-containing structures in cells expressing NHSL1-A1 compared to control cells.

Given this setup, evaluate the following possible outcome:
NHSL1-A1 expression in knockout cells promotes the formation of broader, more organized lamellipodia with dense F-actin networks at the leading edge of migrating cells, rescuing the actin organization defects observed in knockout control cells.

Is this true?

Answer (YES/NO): NO